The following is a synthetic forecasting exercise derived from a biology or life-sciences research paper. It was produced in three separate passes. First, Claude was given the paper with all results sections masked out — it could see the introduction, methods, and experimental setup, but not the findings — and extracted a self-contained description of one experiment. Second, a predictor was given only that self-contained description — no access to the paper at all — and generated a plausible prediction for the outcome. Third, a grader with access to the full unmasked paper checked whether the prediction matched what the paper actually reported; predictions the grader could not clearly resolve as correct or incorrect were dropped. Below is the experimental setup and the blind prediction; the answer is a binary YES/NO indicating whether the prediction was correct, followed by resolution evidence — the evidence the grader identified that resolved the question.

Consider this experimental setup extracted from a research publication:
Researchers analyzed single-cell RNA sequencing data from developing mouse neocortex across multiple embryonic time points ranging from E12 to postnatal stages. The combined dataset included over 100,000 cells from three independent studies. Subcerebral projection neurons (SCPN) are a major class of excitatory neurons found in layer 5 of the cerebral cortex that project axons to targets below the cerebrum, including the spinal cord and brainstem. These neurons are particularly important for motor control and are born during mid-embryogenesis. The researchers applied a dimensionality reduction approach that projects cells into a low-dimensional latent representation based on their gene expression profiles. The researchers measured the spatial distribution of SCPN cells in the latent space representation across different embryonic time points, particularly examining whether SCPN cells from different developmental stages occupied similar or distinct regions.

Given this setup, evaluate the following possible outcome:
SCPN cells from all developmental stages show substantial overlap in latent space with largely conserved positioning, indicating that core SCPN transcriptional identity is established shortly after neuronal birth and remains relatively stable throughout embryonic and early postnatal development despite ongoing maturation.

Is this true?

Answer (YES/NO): NO